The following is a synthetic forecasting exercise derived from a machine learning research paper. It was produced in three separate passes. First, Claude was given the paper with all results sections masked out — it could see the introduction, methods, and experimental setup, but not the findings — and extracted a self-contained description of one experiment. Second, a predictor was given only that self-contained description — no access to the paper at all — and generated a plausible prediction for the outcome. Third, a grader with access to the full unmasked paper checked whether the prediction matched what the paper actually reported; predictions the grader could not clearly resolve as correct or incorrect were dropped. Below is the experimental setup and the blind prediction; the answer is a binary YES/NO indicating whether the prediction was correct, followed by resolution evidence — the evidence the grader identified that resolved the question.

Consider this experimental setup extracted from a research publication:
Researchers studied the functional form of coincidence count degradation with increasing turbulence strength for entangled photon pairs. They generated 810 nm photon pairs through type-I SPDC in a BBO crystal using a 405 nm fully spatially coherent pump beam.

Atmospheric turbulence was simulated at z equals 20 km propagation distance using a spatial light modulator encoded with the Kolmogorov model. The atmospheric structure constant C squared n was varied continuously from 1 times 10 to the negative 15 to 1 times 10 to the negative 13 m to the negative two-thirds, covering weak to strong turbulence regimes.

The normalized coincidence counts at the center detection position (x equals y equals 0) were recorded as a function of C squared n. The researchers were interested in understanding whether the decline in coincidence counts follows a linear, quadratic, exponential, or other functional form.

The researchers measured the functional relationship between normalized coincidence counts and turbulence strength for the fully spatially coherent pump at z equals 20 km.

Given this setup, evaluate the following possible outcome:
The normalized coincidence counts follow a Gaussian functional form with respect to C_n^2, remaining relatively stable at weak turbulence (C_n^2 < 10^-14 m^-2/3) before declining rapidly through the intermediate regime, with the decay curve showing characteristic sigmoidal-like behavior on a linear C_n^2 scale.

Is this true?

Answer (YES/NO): NO